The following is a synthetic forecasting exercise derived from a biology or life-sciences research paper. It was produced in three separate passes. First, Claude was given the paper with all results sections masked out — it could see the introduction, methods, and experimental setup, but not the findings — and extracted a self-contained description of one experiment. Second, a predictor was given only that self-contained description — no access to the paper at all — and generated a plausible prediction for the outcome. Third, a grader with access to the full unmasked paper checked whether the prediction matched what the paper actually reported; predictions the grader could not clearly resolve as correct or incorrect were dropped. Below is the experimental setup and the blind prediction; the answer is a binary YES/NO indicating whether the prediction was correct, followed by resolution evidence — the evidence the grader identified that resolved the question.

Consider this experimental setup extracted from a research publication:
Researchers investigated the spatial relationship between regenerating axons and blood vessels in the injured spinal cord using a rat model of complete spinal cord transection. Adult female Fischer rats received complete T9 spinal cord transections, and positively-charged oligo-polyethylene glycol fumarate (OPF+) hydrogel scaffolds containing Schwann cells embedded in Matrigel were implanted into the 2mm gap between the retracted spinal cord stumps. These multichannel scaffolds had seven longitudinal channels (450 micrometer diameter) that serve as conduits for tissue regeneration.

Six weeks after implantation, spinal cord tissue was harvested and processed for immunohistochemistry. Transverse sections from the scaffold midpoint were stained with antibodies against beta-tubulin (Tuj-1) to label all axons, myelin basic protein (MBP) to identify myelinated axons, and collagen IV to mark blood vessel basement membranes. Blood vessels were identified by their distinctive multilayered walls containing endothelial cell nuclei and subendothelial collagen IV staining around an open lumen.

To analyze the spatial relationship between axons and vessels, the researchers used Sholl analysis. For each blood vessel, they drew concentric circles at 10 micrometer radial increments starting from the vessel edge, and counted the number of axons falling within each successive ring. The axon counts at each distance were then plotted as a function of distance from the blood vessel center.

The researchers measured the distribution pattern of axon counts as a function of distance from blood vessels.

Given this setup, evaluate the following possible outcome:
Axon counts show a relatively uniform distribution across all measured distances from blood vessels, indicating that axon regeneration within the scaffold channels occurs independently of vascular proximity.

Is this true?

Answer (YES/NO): NO